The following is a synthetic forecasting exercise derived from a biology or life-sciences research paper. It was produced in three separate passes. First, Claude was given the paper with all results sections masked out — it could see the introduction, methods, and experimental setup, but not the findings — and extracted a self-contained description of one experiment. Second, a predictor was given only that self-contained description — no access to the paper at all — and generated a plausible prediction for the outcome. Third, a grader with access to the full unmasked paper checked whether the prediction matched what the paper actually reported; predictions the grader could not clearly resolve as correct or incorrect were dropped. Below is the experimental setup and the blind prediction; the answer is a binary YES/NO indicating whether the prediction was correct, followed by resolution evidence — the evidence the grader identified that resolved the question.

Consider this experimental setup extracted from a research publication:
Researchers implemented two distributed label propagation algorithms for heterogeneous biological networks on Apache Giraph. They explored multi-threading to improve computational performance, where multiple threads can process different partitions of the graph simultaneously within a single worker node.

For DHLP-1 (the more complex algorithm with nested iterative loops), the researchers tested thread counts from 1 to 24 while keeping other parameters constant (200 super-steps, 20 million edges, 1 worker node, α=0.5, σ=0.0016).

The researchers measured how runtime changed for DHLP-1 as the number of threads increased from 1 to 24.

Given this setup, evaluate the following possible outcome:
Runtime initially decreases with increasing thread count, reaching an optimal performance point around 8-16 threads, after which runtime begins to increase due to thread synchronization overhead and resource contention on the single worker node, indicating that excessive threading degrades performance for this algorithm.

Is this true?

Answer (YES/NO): NO